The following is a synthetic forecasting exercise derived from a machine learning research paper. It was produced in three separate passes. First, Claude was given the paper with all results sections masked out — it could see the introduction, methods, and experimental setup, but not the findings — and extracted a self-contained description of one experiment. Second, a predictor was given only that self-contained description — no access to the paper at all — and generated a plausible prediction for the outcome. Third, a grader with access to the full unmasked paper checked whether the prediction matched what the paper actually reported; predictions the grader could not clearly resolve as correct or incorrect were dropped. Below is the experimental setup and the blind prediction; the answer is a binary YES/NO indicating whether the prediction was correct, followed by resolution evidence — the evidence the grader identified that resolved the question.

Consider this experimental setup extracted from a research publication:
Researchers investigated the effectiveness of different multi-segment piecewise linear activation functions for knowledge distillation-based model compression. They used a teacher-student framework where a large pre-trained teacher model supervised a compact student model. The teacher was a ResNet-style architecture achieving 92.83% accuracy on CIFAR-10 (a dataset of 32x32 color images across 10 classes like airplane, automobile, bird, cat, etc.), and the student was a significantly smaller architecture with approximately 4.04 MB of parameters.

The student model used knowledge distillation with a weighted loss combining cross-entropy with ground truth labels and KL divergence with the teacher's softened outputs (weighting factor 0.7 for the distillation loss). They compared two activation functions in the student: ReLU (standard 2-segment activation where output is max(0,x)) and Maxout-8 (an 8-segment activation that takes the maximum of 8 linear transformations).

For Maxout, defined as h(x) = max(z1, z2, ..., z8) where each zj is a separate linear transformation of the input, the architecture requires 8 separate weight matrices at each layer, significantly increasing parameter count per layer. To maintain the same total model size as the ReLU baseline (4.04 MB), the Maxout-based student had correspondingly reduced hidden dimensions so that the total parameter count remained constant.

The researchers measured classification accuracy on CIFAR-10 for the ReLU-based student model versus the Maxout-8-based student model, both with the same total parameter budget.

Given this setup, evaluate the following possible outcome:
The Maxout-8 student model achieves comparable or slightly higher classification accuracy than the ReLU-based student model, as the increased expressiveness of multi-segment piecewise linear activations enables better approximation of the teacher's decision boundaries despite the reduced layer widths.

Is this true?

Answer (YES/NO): NO